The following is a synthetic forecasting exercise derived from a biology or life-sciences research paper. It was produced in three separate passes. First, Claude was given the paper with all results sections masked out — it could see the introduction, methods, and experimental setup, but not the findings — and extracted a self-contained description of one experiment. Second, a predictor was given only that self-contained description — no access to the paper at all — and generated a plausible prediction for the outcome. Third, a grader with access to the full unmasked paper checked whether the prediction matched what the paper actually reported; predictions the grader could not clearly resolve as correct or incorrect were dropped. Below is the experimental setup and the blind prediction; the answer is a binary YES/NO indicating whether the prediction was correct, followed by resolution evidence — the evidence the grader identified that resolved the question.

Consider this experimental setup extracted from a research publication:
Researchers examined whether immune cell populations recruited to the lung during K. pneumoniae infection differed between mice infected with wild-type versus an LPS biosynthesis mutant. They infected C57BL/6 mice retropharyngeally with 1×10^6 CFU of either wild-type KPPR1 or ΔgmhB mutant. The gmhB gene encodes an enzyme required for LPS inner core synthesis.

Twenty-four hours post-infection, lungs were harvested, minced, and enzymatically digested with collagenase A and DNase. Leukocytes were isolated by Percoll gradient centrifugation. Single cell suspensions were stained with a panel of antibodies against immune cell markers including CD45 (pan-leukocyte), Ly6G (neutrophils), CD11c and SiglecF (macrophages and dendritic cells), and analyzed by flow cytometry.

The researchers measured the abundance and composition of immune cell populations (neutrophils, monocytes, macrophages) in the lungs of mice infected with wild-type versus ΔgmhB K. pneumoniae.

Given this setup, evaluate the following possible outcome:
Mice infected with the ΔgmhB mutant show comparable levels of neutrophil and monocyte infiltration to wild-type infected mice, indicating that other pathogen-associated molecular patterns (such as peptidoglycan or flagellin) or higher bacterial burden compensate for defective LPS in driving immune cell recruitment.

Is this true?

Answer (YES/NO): YES